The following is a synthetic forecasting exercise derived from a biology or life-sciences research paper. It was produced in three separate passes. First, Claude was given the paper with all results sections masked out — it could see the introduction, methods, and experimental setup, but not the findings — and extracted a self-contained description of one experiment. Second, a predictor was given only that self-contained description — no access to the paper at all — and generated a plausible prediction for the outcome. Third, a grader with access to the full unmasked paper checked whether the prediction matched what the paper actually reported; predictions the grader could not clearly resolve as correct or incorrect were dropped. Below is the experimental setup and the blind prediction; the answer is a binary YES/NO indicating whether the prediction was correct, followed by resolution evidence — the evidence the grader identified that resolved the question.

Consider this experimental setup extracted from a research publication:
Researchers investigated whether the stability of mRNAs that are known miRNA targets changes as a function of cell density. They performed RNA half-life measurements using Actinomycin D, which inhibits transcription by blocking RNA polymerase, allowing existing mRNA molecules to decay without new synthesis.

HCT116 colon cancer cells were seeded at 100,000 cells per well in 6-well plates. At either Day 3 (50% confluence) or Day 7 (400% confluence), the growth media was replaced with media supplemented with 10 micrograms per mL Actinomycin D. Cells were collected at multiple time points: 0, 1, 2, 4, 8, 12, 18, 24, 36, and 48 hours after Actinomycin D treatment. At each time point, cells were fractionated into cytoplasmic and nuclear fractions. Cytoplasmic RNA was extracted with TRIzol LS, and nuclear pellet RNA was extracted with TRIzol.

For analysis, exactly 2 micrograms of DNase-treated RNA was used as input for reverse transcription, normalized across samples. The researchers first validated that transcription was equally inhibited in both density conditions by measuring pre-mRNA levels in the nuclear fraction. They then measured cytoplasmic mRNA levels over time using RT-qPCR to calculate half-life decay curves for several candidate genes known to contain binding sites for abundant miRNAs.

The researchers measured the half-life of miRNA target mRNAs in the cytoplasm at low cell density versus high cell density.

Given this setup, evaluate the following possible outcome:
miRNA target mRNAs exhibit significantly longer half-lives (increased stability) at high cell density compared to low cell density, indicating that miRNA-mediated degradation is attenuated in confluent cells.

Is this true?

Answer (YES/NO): YES